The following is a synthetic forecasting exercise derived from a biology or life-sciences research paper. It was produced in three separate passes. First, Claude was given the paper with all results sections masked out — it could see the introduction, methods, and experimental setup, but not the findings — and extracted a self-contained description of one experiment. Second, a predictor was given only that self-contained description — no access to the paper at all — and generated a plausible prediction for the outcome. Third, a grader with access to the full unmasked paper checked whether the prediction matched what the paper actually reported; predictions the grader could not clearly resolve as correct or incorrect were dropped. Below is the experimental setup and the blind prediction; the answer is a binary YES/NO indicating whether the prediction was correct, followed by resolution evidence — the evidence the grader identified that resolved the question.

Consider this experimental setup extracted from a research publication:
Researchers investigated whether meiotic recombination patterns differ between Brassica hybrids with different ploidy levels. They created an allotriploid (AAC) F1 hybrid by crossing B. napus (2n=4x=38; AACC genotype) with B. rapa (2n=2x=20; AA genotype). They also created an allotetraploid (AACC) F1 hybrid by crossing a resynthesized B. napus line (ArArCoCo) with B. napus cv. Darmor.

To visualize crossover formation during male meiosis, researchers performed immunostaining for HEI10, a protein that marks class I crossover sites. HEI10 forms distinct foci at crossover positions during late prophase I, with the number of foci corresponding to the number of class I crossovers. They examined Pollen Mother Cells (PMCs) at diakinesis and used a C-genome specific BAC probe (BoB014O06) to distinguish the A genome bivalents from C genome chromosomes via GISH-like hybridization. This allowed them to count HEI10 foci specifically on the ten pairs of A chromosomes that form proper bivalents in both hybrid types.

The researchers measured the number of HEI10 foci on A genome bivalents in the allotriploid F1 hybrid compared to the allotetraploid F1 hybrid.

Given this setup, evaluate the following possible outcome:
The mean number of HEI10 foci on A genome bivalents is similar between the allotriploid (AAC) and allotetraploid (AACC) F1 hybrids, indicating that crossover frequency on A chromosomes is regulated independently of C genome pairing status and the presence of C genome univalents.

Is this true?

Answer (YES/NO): NO